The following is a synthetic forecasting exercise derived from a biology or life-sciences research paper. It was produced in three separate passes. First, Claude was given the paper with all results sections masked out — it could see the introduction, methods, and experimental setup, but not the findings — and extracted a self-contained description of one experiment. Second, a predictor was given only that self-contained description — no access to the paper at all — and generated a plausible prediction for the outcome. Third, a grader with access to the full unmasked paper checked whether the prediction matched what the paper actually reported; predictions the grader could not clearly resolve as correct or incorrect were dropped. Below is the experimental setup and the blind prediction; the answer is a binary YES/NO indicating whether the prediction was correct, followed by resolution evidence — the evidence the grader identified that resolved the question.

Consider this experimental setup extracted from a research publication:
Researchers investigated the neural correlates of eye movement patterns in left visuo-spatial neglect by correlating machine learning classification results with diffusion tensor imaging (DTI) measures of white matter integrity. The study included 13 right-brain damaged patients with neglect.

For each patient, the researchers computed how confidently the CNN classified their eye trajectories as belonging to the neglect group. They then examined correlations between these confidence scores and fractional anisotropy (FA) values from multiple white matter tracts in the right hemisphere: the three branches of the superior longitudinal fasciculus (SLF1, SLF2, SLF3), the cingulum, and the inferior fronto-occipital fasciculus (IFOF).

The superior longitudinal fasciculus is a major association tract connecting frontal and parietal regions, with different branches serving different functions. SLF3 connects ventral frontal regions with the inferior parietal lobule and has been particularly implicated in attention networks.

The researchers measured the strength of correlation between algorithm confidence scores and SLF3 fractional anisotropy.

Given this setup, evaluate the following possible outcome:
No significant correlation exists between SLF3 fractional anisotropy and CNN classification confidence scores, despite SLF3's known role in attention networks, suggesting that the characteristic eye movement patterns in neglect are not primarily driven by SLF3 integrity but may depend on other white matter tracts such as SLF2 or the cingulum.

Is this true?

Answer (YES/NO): NO